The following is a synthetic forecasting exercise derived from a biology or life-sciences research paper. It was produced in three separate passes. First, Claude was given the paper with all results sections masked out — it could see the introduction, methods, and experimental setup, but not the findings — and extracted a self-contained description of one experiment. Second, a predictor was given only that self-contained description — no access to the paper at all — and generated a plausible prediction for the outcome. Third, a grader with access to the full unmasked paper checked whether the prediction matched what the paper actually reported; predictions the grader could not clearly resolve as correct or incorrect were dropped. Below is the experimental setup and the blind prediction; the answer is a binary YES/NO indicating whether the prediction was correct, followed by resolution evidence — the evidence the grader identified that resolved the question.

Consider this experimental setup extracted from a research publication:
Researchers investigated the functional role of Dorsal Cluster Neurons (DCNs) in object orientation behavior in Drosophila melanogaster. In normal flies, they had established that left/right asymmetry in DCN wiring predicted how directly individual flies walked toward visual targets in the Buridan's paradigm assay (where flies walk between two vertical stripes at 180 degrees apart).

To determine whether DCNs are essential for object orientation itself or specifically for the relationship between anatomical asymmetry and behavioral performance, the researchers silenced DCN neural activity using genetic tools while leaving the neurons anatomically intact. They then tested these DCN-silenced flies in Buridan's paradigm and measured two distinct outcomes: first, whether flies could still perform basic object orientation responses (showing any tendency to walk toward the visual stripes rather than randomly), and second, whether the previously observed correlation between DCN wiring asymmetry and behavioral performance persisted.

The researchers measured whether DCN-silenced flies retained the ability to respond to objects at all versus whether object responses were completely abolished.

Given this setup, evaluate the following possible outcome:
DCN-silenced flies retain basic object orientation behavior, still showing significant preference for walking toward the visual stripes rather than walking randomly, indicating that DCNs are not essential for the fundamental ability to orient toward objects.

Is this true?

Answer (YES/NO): YES